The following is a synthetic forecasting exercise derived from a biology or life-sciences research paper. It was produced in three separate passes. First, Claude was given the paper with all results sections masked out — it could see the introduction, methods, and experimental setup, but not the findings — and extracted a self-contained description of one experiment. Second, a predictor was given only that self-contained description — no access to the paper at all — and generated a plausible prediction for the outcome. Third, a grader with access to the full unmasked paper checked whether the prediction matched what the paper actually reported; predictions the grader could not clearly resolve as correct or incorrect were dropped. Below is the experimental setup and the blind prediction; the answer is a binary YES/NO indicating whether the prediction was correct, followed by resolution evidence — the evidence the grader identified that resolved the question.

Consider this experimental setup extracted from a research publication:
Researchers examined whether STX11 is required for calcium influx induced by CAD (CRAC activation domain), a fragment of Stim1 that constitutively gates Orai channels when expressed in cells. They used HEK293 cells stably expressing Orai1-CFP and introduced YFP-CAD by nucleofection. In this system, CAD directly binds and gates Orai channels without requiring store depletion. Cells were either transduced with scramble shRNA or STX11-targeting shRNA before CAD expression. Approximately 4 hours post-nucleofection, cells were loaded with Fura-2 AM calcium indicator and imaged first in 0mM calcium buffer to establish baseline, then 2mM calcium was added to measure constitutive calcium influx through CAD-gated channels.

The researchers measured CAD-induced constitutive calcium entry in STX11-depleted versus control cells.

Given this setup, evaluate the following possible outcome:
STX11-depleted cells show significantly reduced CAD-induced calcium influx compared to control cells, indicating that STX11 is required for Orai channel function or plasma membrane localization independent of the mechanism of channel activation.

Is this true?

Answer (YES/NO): YES